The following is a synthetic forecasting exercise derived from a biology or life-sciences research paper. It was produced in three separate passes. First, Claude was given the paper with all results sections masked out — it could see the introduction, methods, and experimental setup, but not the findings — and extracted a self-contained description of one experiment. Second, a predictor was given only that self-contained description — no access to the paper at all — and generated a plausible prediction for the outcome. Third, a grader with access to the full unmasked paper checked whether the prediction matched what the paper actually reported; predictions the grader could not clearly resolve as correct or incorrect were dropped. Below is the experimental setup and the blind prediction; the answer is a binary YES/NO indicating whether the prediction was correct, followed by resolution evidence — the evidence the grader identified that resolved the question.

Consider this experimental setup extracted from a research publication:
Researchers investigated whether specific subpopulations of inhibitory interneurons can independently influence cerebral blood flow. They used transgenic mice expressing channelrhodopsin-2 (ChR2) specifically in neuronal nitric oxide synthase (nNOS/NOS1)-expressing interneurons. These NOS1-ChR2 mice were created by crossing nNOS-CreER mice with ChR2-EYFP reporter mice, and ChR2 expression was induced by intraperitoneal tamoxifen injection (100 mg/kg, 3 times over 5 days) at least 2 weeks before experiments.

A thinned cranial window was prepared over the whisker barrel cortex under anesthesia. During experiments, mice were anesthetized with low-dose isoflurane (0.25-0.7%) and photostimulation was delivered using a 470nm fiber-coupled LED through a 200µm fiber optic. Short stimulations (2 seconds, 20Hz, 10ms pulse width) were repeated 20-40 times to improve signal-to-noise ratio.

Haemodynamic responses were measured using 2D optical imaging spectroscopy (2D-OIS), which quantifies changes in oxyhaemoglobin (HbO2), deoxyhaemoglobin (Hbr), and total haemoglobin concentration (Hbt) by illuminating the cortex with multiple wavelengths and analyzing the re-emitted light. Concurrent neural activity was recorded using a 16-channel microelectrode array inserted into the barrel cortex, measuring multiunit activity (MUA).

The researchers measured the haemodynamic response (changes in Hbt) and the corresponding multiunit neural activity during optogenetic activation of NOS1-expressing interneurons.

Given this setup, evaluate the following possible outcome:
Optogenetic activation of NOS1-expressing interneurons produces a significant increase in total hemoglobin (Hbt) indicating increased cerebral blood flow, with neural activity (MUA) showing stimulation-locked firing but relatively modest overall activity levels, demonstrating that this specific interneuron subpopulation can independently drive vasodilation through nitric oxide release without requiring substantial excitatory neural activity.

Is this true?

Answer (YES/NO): YES